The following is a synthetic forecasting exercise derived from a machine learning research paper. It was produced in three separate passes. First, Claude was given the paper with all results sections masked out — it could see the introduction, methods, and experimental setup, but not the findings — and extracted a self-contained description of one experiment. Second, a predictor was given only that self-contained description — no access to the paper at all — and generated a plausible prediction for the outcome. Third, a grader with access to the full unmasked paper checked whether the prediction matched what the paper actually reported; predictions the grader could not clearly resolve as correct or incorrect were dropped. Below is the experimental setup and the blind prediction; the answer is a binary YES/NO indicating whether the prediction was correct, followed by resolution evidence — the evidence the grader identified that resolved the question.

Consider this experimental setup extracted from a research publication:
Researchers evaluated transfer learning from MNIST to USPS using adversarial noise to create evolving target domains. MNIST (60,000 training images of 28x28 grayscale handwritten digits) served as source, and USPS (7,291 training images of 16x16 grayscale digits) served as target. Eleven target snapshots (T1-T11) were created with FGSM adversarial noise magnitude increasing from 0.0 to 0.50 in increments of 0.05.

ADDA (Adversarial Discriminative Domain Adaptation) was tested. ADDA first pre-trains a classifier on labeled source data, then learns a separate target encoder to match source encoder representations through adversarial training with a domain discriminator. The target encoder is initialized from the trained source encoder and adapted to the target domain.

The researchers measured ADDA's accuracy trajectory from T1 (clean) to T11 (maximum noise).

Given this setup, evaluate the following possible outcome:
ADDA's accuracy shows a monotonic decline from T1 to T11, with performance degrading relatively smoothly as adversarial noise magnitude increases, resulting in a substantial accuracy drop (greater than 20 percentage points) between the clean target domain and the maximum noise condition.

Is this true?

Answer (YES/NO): NO